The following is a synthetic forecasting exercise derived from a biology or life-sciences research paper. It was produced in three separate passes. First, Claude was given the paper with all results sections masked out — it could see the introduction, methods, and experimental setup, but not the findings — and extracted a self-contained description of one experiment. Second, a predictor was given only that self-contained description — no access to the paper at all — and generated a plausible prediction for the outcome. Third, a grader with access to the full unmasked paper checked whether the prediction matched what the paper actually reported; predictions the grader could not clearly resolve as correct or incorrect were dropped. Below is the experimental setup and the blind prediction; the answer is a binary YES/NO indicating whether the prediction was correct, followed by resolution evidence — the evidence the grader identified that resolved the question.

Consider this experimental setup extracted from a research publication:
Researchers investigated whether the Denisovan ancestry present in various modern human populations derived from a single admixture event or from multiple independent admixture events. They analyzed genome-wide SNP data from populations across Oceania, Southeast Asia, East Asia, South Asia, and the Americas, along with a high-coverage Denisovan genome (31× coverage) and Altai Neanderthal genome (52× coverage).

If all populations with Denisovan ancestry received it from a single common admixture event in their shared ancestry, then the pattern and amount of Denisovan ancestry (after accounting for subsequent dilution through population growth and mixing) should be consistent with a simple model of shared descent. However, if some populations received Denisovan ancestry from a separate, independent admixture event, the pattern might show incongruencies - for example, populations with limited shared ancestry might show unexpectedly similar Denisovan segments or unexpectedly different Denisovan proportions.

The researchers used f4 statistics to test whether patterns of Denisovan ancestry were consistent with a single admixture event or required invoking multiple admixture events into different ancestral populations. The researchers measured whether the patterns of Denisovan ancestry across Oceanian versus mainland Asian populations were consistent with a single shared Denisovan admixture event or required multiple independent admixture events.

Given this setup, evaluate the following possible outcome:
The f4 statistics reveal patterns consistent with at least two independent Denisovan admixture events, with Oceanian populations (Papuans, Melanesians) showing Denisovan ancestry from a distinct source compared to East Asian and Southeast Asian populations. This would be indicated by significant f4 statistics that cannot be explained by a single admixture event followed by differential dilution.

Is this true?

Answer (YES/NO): NO